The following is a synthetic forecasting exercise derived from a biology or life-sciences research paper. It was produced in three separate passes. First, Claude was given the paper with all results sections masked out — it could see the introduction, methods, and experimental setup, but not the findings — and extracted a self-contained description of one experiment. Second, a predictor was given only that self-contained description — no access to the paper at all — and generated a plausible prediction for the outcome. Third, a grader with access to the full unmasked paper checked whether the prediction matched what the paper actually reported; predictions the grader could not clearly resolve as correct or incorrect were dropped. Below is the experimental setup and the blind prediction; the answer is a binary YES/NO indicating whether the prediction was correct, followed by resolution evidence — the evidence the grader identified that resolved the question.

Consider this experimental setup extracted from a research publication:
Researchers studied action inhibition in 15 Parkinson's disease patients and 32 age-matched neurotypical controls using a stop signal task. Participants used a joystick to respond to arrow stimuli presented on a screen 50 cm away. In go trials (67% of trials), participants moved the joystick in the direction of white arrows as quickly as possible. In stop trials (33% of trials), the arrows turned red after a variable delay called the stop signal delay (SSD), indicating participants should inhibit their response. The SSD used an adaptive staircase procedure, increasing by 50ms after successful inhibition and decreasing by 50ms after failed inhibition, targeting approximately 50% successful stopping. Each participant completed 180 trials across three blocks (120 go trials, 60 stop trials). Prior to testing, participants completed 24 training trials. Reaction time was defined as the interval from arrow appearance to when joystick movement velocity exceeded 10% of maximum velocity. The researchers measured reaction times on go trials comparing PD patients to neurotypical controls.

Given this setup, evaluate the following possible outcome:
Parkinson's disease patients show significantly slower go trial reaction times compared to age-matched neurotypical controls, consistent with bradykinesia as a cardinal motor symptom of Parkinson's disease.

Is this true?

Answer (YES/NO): NO